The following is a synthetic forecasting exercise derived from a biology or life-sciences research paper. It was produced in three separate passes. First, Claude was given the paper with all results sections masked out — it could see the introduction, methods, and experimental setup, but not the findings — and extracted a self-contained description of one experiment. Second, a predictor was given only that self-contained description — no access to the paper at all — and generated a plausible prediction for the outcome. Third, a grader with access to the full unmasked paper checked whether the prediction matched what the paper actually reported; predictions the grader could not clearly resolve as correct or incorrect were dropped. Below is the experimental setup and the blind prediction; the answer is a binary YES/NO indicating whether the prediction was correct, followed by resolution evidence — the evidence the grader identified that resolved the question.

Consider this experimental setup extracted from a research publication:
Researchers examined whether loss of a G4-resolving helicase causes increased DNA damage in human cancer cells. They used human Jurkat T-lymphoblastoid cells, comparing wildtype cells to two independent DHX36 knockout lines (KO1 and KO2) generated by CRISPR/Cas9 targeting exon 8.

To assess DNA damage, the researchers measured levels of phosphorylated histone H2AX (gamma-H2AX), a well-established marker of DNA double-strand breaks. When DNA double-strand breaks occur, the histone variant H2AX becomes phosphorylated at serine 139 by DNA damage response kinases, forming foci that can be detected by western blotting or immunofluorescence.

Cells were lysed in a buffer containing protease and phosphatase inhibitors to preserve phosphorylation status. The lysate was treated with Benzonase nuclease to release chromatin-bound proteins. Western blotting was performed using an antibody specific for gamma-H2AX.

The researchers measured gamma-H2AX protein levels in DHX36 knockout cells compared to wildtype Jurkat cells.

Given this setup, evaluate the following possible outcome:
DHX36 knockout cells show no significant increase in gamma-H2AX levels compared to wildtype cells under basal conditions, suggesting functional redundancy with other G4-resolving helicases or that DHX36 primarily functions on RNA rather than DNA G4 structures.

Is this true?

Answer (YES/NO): NO